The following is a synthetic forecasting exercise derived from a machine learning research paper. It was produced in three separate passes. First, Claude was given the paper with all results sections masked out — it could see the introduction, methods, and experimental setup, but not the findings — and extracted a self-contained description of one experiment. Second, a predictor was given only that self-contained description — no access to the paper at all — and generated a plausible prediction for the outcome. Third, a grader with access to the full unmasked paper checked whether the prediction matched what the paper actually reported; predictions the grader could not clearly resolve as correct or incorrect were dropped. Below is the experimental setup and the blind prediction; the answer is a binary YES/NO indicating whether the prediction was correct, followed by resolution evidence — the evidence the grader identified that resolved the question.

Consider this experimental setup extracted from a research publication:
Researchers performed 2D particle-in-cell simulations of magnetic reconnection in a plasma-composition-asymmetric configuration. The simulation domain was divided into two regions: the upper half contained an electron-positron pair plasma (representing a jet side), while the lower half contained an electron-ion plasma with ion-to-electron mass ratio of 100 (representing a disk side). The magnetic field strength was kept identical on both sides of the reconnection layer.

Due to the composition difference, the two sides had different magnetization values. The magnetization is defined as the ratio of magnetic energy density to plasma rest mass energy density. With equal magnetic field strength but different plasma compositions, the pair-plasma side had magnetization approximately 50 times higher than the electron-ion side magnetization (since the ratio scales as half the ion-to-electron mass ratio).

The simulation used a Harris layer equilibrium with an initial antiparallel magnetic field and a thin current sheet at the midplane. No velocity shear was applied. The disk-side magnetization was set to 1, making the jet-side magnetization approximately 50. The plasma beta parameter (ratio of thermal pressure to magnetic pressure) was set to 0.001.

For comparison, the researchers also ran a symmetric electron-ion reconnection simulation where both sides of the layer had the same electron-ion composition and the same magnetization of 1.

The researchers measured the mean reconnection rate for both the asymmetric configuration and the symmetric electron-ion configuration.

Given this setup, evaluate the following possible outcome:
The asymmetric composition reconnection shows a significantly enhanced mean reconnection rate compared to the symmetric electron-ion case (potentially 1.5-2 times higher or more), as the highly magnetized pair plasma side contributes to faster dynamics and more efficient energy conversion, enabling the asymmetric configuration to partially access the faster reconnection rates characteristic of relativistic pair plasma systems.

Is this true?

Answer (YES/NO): NO